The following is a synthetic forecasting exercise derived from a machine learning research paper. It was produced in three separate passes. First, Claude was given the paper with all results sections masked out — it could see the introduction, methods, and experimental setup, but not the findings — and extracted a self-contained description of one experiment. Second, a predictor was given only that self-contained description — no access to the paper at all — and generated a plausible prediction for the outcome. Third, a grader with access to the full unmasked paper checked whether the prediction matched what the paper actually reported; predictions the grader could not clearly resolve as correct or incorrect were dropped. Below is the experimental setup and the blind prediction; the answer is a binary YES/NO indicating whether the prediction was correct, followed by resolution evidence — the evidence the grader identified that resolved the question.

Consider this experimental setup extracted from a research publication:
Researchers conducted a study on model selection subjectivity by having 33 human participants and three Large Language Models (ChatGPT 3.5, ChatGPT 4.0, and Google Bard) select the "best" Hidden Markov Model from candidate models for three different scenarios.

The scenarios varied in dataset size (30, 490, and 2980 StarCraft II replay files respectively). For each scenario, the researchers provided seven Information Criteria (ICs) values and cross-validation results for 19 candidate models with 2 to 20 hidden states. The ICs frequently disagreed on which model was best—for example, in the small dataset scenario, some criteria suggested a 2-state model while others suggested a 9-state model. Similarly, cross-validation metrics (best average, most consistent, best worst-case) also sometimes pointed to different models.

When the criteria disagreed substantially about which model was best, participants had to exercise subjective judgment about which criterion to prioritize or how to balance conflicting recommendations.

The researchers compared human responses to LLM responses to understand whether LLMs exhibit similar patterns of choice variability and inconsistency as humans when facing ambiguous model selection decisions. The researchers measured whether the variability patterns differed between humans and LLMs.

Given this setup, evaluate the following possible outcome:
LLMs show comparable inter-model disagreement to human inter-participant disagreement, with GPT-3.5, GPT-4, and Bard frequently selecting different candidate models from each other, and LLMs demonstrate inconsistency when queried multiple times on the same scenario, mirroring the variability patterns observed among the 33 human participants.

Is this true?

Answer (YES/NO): YES